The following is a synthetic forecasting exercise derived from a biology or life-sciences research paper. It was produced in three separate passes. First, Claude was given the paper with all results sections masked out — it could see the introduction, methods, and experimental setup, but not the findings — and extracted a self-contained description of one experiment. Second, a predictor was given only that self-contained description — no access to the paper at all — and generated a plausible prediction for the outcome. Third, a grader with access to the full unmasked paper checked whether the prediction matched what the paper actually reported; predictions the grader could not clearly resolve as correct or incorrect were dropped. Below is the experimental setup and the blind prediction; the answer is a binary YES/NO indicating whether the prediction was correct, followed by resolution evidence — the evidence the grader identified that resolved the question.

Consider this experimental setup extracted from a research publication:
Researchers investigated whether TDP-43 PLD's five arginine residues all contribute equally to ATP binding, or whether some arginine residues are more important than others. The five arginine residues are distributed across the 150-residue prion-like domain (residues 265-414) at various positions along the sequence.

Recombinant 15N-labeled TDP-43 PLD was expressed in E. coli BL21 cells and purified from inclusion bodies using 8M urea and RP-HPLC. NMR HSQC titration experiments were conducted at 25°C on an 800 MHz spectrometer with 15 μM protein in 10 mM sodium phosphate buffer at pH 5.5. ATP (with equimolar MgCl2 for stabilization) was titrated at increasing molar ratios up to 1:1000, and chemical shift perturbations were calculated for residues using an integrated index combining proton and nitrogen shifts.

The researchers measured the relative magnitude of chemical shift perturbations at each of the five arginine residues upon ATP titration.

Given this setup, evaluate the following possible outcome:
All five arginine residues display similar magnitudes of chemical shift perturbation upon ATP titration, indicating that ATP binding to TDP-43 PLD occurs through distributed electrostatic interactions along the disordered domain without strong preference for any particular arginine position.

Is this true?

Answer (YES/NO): NO